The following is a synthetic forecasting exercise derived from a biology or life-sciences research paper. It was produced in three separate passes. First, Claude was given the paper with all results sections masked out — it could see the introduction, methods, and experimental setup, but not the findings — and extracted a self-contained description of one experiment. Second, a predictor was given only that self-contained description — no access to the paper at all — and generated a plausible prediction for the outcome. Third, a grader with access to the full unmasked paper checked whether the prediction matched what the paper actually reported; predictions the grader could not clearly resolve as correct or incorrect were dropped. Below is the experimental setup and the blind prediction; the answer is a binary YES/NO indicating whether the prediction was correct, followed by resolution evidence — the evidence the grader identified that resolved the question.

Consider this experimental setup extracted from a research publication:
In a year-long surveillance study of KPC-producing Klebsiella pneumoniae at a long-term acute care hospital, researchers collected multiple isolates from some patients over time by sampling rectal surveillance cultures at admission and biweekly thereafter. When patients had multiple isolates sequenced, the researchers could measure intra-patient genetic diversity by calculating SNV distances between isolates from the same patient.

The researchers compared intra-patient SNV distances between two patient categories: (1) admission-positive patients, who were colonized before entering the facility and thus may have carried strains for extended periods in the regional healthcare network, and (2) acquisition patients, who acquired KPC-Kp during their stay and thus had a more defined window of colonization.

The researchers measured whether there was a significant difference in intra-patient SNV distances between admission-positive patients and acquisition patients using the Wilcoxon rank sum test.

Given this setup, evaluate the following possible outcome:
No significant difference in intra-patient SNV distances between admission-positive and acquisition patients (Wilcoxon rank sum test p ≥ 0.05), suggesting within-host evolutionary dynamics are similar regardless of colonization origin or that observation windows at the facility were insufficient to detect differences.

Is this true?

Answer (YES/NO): NO